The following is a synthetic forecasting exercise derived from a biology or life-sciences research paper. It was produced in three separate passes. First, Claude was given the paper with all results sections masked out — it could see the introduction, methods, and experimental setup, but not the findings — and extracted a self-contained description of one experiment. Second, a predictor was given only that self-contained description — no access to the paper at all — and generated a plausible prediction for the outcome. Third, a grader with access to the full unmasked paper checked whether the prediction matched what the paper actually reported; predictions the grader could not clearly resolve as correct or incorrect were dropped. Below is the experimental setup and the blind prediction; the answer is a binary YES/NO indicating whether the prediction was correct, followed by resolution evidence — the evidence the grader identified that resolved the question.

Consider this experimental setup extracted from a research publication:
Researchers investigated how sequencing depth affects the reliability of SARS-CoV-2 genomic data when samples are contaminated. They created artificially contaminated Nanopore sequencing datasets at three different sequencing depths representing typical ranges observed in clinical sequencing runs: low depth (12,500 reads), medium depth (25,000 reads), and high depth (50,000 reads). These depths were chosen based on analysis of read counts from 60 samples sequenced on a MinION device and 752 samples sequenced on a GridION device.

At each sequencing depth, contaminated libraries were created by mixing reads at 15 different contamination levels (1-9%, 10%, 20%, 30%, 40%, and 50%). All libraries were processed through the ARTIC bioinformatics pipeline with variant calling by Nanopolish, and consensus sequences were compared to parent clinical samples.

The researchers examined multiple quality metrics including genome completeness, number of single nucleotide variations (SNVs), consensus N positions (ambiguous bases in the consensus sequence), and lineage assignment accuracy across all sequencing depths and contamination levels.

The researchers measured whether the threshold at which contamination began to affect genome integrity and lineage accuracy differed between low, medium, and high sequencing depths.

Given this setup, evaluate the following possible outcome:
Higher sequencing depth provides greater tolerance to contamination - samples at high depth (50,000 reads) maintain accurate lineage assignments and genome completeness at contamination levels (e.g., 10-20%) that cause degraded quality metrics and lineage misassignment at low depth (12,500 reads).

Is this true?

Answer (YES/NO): NO